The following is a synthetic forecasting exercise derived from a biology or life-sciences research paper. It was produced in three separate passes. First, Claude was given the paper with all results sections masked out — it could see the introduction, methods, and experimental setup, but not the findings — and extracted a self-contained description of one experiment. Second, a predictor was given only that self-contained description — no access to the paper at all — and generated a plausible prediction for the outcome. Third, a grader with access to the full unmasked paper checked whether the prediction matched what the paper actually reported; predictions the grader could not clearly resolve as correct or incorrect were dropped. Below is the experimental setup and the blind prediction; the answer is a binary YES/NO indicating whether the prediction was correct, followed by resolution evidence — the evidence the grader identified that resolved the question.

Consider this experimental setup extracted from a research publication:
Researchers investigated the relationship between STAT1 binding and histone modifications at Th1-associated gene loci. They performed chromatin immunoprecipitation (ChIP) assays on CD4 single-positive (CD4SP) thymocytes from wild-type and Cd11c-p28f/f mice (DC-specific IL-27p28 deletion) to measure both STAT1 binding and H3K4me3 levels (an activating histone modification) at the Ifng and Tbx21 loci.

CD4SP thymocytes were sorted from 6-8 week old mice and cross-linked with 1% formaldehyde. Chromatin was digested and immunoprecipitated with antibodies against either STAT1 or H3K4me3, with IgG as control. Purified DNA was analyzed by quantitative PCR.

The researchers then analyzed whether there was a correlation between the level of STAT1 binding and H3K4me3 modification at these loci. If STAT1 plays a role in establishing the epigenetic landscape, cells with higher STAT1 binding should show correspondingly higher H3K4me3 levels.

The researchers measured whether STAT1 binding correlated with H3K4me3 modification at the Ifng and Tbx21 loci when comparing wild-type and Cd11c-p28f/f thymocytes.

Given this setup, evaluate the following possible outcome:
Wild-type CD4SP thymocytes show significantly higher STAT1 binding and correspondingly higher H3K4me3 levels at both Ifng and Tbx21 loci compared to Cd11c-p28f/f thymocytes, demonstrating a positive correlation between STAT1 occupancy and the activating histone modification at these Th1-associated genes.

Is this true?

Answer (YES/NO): NO